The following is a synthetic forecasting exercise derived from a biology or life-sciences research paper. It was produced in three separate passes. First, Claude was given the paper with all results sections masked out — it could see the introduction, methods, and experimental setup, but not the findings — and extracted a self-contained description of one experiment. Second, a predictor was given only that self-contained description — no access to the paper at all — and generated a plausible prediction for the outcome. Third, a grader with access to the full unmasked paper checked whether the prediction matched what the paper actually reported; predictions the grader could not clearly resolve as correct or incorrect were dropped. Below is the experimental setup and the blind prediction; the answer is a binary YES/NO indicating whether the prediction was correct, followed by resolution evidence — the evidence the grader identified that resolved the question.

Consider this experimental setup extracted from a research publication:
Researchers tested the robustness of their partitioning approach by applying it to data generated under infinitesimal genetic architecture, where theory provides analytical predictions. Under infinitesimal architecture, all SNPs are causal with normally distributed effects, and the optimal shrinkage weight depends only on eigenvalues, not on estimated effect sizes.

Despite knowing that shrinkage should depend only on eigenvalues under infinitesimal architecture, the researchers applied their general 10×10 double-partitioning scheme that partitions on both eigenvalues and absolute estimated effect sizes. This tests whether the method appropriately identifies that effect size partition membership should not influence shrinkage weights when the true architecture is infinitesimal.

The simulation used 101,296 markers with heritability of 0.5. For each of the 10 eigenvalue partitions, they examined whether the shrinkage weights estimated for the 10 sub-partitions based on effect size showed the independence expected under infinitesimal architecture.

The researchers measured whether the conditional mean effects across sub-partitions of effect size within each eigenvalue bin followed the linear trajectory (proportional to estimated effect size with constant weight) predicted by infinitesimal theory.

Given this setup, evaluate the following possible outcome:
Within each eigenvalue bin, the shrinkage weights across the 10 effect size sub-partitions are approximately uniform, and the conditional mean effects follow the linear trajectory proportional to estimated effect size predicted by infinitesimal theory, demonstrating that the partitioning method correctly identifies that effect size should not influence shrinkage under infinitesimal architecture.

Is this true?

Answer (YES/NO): YES